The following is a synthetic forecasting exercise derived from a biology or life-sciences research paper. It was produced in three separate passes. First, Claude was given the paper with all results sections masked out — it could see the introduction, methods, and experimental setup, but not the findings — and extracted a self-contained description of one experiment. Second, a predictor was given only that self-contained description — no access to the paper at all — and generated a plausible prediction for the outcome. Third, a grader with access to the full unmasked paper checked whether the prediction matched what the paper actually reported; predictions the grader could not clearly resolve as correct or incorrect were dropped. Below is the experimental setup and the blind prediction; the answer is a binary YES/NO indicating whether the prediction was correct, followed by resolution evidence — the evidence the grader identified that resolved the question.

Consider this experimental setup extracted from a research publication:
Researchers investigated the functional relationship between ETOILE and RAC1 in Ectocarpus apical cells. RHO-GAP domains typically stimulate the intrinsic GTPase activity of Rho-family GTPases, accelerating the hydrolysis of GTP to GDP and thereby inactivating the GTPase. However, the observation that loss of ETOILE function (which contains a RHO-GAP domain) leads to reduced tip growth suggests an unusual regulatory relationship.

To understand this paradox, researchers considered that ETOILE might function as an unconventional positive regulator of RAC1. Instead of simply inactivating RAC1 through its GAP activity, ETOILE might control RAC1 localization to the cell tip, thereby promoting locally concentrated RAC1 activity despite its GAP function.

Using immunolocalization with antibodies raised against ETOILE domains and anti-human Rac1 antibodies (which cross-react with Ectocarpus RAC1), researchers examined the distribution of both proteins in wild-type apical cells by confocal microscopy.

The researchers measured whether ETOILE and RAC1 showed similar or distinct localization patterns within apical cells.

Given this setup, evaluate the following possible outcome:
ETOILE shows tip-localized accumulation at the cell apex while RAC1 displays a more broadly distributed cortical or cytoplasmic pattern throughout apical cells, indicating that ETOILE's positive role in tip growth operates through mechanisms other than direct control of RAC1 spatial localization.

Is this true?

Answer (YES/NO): NO